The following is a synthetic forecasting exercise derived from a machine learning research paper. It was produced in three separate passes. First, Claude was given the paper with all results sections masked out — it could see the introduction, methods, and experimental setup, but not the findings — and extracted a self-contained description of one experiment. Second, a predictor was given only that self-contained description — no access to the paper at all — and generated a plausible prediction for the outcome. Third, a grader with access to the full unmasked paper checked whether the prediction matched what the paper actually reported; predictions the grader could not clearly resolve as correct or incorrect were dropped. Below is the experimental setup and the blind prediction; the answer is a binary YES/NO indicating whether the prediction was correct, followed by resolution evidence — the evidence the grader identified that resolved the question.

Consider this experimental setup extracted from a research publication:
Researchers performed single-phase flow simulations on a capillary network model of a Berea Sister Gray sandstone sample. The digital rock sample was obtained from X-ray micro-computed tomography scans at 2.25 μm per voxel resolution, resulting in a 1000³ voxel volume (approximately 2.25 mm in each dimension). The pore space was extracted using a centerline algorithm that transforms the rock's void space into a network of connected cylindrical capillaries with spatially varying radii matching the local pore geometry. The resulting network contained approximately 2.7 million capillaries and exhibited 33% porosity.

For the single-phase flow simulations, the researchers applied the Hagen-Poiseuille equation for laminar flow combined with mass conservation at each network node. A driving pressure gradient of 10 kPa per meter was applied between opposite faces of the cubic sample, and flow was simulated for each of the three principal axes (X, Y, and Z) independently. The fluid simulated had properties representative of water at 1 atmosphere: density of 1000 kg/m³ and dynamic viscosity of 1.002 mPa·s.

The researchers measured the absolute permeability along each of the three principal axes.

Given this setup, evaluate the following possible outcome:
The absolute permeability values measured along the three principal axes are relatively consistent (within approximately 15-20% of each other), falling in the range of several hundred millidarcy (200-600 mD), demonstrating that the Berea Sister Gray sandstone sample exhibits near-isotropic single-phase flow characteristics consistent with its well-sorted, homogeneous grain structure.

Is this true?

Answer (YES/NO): NO